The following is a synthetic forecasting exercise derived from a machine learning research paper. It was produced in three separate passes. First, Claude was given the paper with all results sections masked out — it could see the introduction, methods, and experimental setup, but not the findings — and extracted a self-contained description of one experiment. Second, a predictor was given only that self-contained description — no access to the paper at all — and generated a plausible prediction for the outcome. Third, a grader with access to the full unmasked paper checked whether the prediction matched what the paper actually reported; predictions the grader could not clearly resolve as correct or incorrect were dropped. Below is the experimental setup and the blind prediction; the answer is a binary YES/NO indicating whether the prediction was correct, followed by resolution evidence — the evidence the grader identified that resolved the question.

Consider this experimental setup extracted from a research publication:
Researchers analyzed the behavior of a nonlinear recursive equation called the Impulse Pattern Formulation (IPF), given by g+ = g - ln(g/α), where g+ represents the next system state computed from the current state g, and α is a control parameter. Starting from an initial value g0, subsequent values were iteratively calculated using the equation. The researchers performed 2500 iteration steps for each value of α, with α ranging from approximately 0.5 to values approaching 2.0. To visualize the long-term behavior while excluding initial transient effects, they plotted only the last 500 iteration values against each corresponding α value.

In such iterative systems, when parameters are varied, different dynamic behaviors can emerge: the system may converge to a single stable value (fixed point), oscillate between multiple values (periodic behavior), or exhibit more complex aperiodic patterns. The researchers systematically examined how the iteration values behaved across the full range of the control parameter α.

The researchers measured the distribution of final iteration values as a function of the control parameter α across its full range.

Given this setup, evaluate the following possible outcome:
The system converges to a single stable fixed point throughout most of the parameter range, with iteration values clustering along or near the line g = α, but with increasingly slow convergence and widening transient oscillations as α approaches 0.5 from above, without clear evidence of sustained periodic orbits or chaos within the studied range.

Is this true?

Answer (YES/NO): NO